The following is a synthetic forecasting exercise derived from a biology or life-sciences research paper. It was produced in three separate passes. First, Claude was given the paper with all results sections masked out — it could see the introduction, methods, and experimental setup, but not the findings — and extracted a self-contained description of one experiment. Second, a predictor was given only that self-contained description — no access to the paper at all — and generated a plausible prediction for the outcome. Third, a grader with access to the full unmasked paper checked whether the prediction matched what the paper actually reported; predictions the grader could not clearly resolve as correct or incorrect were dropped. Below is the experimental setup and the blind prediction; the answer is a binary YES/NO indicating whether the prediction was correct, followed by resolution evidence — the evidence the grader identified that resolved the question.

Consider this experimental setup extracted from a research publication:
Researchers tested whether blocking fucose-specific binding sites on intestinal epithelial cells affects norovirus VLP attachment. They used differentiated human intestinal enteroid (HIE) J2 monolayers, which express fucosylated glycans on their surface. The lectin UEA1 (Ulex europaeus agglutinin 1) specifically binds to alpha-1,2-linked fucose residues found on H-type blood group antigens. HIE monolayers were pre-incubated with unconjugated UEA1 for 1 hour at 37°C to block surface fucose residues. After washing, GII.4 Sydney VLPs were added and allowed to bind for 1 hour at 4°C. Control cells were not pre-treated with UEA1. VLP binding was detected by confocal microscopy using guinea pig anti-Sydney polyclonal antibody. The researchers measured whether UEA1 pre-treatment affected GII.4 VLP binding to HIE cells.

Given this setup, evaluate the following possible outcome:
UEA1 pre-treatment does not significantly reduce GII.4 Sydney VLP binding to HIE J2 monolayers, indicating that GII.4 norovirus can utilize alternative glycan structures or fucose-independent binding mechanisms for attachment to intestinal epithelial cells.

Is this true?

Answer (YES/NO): NO